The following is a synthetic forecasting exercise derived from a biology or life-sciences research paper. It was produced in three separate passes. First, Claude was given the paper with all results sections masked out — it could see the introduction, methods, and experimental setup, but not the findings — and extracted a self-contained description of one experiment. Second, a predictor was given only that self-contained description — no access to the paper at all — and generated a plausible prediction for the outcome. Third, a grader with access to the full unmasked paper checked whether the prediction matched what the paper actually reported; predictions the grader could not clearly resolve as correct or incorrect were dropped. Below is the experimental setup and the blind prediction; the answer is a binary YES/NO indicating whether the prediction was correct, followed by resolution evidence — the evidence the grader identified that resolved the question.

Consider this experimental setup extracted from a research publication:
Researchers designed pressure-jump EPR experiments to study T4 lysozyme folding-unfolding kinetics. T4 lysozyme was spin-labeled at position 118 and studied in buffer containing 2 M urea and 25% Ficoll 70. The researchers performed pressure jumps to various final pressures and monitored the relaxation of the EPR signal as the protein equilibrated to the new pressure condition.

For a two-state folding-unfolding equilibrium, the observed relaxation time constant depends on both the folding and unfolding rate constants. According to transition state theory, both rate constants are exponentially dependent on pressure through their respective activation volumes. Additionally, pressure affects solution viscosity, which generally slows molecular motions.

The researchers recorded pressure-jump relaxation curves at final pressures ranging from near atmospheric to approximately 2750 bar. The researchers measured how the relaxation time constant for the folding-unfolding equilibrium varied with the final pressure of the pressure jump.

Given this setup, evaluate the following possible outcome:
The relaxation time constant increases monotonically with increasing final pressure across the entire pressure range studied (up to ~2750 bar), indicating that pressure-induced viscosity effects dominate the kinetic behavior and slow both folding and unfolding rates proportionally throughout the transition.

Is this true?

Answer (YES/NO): NO